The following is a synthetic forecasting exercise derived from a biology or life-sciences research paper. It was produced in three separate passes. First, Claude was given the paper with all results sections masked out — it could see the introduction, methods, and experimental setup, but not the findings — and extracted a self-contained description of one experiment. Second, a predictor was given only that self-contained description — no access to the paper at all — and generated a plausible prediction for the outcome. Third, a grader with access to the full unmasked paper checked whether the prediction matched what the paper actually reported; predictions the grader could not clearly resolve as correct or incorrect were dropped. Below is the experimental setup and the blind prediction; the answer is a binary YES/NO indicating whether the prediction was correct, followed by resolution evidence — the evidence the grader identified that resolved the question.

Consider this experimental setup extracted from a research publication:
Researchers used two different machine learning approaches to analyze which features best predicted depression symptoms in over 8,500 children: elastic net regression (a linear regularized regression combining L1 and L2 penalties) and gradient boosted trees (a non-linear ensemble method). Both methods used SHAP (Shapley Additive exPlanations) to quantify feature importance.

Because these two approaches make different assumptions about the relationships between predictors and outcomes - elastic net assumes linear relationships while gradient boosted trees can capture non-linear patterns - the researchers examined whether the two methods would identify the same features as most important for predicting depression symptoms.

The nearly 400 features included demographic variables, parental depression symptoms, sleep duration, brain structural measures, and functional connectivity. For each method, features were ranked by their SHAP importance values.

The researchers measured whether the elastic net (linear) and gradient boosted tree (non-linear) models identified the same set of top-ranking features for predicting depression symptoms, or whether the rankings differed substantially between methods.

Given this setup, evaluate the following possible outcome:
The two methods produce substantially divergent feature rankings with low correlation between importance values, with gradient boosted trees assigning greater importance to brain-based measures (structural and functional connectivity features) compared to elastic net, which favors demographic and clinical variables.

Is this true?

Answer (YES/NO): NO